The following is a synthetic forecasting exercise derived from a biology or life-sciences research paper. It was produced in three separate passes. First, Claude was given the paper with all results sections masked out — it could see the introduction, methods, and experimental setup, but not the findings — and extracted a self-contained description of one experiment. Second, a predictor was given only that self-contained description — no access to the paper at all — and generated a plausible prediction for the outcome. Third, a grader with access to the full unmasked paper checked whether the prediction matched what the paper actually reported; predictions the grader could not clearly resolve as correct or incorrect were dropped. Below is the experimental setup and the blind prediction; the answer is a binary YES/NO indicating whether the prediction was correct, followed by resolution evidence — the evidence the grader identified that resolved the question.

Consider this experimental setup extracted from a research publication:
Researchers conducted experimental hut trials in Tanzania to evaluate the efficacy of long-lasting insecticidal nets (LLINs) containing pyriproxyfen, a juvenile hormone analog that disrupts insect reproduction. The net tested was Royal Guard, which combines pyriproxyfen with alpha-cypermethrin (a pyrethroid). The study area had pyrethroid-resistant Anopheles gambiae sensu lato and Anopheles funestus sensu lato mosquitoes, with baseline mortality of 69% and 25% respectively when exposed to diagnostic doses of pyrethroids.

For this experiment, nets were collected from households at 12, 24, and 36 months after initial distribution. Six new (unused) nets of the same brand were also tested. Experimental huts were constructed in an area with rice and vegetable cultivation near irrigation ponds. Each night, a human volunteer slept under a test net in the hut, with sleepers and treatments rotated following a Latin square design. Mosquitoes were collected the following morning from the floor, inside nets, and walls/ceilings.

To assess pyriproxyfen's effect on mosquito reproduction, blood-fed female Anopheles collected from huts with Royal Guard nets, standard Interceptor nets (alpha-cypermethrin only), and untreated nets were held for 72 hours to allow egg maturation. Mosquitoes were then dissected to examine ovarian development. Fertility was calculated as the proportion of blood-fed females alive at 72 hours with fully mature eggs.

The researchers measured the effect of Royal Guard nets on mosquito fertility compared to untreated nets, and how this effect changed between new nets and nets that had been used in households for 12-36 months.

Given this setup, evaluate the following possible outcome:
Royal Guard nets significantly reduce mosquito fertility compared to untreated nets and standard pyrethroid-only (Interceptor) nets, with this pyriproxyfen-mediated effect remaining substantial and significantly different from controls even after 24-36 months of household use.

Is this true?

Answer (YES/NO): NO